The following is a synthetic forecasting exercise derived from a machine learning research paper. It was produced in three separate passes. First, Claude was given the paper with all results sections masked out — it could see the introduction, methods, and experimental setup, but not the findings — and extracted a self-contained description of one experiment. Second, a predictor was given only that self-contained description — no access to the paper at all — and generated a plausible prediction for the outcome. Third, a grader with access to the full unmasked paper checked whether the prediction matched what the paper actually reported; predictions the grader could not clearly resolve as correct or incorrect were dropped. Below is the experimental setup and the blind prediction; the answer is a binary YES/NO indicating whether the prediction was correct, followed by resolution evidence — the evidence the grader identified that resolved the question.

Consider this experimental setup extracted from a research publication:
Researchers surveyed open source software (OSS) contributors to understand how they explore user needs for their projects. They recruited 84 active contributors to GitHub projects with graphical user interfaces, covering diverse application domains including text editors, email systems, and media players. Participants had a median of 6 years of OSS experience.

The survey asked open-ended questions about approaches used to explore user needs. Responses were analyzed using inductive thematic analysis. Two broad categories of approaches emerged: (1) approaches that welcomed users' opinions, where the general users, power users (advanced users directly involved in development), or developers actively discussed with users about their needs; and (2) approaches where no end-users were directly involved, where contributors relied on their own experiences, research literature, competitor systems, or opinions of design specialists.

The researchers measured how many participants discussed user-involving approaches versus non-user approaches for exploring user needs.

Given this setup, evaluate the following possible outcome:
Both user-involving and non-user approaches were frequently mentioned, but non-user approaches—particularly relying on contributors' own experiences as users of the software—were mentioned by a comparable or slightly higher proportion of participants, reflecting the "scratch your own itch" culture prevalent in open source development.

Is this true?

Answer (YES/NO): NO